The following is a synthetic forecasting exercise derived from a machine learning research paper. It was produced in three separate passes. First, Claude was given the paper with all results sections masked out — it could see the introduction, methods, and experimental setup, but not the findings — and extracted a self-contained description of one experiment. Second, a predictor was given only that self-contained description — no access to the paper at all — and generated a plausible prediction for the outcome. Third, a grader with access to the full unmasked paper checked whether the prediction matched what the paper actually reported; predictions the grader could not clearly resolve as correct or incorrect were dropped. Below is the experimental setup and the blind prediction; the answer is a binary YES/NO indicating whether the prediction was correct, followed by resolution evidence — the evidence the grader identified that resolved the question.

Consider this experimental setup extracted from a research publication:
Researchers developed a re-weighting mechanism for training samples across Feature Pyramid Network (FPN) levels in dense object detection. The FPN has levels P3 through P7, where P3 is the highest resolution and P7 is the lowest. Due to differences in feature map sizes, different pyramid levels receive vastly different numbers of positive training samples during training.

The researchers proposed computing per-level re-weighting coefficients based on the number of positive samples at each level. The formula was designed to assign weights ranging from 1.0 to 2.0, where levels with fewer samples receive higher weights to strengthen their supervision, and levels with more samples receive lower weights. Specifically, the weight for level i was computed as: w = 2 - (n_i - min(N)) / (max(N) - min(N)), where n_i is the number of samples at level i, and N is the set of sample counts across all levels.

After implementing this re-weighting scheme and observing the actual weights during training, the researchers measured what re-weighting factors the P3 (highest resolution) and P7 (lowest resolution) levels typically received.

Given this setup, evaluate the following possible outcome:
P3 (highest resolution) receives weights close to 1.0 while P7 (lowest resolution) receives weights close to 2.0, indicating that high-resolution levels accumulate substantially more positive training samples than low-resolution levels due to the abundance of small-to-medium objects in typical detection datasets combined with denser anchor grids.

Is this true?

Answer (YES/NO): YES